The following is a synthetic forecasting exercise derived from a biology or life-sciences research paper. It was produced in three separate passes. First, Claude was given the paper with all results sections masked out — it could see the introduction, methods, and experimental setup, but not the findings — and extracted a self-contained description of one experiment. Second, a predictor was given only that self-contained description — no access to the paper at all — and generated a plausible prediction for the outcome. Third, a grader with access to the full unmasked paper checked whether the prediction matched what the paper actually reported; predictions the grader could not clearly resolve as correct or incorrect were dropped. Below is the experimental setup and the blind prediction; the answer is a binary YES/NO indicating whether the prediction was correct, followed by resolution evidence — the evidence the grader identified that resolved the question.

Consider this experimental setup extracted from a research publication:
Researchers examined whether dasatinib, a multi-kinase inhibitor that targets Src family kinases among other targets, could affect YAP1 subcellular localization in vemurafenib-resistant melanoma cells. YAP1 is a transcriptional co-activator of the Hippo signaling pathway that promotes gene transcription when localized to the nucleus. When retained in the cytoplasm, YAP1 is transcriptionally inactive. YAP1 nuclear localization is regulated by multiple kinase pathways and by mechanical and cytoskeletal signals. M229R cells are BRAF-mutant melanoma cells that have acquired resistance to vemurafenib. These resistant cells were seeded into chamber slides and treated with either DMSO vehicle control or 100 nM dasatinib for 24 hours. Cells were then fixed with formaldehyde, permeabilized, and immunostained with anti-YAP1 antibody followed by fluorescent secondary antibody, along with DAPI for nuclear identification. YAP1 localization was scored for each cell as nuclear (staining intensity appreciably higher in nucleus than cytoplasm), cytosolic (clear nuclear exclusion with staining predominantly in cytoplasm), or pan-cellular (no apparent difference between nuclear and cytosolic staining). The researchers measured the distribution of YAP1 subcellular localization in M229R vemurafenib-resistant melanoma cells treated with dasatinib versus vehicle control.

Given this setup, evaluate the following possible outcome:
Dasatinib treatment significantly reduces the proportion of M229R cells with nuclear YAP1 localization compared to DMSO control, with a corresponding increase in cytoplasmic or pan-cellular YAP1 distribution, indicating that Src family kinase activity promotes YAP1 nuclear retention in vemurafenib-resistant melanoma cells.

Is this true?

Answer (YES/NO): YES